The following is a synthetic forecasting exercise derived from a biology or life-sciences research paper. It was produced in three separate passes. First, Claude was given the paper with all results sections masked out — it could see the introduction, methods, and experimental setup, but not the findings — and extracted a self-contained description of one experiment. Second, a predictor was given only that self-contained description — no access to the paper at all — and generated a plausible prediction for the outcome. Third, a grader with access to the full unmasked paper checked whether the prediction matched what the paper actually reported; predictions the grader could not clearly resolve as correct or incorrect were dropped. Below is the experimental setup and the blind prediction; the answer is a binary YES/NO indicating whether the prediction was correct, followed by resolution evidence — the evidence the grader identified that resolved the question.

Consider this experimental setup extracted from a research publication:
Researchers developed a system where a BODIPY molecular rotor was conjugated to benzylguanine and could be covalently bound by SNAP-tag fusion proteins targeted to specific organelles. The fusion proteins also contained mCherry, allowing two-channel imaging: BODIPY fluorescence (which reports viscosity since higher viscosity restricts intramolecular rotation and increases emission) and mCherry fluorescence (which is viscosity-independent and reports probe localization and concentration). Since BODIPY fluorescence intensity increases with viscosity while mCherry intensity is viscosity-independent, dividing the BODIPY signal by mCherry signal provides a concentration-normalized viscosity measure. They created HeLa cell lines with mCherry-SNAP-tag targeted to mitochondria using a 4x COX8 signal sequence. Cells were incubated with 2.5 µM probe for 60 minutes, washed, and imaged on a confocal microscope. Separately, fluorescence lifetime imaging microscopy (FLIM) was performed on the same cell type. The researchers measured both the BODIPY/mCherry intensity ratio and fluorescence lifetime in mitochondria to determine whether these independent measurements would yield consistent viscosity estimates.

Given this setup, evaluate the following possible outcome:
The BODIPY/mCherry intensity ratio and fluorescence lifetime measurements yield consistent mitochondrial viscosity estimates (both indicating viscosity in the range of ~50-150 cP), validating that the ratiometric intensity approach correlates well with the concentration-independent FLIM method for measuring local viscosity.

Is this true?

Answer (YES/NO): NO